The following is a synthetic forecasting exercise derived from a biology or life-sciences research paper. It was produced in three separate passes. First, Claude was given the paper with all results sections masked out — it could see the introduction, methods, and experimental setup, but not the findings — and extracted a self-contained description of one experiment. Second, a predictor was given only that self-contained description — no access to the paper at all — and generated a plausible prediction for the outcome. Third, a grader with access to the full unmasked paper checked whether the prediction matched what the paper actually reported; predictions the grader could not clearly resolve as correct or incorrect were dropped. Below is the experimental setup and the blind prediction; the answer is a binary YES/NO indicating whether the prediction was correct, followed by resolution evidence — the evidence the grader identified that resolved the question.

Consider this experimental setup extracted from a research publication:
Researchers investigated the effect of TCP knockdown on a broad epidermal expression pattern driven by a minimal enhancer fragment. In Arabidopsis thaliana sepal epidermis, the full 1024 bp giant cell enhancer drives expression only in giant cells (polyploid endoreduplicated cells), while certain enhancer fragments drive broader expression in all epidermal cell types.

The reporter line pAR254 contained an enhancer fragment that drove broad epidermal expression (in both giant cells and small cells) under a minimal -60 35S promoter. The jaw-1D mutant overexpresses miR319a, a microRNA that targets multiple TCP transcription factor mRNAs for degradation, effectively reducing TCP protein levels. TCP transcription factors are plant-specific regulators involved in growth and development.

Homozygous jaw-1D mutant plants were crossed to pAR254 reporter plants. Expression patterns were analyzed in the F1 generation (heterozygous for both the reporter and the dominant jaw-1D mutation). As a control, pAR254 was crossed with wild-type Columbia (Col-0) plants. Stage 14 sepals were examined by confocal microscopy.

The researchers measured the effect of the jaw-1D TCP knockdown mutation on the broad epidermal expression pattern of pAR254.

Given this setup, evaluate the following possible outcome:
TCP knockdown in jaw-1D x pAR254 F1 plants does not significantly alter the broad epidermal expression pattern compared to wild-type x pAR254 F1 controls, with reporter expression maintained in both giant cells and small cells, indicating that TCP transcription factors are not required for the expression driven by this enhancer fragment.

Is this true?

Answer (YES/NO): NO